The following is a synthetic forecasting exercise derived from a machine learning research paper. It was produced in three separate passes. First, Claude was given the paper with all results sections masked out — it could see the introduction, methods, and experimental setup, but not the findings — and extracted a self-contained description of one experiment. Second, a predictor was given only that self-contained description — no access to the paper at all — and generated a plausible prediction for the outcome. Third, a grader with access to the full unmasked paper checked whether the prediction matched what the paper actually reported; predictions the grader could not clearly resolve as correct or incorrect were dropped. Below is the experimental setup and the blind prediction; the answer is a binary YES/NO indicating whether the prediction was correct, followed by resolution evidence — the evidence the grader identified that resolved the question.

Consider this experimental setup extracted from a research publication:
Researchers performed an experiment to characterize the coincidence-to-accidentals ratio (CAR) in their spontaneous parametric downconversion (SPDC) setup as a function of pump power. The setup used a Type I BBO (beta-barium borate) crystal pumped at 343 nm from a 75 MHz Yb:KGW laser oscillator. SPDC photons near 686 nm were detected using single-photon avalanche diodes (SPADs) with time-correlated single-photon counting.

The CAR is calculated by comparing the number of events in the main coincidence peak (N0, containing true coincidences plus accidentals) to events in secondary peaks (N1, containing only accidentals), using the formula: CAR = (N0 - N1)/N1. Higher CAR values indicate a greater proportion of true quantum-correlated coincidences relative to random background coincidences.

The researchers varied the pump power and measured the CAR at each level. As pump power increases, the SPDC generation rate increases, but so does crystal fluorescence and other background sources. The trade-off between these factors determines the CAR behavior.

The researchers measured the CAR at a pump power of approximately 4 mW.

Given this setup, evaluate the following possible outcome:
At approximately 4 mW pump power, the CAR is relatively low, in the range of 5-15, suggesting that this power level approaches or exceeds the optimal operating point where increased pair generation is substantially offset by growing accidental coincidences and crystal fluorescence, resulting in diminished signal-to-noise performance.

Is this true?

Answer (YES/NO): NO